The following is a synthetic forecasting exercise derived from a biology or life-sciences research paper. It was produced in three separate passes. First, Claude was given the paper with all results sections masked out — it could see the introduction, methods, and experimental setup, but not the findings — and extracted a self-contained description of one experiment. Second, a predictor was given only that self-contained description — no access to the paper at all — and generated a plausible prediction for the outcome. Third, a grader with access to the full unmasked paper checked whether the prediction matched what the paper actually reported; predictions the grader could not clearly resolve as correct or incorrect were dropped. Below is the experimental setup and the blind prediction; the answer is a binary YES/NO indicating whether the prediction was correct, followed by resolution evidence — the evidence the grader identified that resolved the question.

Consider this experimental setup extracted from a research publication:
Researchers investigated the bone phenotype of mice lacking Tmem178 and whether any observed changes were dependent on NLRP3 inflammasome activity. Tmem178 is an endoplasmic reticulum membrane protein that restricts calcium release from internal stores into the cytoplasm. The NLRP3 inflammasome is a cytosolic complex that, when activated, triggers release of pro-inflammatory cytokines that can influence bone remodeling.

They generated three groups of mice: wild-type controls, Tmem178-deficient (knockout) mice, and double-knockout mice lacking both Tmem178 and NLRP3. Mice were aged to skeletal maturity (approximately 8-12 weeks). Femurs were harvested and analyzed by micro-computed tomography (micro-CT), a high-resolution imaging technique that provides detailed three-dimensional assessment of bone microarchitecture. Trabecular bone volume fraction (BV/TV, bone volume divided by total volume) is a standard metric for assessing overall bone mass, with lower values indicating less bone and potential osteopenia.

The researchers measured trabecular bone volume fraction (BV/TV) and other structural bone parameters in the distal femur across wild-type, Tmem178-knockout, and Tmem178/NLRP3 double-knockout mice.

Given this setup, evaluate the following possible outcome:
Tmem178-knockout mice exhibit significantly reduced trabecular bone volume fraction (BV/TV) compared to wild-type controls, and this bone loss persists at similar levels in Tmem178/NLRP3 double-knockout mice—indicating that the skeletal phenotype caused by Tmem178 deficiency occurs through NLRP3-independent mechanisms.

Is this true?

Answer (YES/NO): NO